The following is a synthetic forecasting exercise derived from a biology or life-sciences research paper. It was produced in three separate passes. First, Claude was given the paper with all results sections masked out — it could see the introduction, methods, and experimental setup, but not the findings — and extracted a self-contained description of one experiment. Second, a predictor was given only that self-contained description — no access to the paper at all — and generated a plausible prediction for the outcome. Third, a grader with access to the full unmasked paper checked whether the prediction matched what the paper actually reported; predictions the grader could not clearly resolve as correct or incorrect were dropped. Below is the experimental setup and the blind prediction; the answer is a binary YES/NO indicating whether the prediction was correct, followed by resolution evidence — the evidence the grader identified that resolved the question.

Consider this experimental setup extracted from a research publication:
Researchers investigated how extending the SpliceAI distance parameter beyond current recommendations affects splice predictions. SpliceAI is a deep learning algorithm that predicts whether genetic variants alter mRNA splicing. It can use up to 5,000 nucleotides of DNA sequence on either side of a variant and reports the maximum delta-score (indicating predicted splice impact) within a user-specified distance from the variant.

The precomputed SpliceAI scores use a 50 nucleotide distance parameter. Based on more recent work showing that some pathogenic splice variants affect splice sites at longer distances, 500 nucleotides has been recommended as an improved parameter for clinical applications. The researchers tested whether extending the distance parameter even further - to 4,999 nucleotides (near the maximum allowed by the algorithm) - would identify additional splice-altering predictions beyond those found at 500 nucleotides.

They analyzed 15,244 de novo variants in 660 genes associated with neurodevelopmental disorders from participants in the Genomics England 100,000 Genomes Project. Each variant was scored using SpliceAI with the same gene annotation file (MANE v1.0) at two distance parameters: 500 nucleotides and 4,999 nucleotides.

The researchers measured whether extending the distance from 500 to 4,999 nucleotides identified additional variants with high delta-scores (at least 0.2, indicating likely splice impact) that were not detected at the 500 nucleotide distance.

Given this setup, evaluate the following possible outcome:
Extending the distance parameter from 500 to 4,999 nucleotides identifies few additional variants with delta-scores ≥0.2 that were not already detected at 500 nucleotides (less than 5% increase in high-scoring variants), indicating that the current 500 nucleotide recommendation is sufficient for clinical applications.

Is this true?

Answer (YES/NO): YES